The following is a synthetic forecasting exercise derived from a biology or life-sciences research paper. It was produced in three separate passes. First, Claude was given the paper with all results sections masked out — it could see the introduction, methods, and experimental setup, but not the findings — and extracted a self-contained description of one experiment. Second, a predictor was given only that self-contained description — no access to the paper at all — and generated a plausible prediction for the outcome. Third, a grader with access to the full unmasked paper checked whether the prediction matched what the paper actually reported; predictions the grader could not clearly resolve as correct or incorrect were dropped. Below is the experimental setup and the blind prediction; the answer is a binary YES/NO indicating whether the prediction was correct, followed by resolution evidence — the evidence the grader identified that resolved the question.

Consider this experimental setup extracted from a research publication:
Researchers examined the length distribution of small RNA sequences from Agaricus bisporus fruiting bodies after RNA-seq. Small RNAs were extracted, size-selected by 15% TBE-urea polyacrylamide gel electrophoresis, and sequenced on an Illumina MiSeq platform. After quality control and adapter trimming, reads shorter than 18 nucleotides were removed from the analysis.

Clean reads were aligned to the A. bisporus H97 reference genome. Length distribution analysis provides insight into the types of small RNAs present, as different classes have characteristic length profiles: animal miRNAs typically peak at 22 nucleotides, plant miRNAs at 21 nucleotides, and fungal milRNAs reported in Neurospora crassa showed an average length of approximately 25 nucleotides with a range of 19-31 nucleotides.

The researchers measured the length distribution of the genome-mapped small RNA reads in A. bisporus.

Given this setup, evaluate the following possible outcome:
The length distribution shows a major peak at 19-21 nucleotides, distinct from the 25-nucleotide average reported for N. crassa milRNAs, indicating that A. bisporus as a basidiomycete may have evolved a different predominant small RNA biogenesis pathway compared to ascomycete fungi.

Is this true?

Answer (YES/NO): YES